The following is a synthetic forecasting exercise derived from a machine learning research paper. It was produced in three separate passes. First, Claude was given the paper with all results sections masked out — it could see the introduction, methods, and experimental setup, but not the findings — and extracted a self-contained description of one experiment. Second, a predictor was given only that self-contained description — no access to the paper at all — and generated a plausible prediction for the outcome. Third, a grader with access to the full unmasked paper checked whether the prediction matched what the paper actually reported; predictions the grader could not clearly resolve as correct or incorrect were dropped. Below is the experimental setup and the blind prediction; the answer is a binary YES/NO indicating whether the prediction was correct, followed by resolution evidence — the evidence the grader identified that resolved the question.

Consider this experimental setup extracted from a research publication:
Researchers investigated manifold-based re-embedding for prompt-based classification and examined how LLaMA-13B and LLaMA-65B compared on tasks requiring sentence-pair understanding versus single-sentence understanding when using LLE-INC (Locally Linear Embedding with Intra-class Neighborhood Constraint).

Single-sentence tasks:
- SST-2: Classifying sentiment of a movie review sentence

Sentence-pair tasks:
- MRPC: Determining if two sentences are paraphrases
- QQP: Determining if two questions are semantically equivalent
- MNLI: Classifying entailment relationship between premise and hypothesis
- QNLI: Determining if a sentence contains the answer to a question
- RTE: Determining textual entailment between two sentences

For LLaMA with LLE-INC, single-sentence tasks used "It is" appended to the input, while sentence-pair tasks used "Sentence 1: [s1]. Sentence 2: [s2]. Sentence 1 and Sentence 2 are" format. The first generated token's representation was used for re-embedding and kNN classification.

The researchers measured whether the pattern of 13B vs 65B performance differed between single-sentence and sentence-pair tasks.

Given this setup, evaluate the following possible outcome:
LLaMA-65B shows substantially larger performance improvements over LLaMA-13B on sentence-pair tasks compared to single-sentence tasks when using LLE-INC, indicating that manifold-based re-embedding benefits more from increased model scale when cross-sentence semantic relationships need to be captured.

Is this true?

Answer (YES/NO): YES